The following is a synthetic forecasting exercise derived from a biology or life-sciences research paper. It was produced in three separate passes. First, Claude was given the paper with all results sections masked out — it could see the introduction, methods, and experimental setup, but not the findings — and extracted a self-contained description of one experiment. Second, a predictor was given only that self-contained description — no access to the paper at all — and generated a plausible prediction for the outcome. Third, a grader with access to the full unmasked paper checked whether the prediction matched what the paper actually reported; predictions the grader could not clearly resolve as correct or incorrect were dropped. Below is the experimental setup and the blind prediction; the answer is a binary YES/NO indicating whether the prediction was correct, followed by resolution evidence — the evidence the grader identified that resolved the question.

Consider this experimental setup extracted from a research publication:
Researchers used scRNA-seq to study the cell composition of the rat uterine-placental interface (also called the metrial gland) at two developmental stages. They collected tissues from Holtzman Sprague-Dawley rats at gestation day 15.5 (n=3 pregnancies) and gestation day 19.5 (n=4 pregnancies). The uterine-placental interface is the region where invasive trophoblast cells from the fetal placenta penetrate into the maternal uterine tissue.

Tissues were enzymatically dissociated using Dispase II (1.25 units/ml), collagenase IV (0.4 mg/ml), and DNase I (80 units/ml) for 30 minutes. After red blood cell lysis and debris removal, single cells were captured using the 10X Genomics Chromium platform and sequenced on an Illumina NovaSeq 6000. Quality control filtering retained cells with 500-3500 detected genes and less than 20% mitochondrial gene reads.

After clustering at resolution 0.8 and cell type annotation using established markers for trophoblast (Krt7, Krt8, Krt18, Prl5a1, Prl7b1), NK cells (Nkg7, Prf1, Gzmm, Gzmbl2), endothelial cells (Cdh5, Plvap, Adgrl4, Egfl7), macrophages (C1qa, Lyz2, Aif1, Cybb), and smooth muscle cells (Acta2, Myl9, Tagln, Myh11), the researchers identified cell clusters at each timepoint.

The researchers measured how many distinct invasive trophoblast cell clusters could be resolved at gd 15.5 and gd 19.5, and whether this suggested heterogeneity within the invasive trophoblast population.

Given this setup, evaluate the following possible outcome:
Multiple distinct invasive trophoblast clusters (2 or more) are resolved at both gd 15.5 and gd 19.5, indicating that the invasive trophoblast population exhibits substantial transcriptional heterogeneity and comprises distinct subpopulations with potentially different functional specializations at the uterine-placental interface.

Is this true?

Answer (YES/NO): NO